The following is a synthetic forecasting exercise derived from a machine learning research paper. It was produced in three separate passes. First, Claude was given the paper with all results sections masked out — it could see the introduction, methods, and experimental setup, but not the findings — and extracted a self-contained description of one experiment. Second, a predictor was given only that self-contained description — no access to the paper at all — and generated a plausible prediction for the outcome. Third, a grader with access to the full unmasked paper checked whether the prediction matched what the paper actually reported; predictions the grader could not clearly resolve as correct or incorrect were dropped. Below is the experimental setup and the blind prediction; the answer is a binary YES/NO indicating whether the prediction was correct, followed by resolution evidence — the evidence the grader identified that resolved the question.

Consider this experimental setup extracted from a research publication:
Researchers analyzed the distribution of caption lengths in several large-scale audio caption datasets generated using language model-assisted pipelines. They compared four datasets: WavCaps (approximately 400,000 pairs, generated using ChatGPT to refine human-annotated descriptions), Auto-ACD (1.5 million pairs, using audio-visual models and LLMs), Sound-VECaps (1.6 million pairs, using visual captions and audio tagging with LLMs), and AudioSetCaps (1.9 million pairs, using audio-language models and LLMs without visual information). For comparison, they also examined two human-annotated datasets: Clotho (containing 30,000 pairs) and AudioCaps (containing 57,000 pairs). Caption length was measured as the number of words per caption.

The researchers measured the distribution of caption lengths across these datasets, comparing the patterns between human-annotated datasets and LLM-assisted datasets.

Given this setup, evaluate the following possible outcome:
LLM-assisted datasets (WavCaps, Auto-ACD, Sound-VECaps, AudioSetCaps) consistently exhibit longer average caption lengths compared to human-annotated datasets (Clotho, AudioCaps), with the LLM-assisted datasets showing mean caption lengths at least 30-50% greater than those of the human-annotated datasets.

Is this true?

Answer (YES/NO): NO